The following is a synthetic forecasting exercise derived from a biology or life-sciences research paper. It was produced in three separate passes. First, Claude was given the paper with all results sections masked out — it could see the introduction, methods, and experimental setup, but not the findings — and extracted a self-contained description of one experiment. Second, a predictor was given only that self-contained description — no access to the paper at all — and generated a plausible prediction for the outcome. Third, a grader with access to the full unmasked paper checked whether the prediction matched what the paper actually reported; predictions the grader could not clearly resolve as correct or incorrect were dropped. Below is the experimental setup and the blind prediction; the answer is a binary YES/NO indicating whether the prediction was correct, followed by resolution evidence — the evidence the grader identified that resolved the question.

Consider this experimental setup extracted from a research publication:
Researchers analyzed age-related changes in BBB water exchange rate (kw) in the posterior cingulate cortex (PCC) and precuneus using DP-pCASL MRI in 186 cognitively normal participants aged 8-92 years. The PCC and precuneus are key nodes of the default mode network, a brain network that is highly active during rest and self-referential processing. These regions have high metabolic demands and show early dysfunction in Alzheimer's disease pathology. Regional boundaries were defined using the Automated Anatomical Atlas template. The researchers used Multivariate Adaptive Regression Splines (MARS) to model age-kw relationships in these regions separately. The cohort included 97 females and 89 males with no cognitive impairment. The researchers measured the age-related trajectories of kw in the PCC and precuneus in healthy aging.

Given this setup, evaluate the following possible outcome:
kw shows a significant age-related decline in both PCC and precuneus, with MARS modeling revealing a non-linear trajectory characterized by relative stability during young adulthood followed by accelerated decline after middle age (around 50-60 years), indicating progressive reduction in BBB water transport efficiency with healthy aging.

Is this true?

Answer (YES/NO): NO